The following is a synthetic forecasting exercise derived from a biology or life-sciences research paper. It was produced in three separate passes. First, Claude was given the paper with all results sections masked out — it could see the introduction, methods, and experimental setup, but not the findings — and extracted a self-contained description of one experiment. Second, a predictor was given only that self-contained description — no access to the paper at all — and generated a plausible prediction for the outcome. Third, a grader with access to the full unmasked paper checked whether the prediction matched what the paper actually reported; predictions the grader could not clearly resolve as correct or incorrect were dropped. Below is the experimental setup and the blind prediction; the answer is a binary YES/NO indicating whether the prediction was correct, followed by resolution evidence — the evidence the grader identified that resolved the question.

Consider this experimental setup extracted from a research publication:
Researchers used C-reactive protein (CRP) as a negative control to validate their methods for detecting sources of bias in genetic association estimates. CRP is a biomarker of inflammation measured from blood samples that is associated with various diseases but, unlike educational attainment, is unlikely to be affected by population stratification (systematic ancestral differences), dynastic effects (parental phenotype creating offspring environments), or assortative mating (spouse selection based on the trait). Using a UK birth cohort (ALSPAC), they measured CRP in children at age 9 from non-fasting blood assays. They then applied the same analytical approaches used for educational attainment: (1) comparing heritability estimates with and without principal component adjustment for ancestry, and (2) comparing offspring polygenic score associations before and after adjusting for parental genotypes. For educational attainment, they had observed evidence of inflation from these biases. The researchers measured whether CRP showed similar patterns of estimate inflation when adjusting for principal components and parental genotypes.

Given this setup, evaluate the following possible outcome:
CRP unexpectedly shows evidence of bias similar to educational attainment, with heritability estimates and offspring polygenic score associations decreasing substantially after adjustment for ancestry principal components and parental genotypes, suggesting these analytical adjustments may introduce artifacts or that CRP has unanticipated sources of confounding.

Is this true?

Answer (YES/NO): NO